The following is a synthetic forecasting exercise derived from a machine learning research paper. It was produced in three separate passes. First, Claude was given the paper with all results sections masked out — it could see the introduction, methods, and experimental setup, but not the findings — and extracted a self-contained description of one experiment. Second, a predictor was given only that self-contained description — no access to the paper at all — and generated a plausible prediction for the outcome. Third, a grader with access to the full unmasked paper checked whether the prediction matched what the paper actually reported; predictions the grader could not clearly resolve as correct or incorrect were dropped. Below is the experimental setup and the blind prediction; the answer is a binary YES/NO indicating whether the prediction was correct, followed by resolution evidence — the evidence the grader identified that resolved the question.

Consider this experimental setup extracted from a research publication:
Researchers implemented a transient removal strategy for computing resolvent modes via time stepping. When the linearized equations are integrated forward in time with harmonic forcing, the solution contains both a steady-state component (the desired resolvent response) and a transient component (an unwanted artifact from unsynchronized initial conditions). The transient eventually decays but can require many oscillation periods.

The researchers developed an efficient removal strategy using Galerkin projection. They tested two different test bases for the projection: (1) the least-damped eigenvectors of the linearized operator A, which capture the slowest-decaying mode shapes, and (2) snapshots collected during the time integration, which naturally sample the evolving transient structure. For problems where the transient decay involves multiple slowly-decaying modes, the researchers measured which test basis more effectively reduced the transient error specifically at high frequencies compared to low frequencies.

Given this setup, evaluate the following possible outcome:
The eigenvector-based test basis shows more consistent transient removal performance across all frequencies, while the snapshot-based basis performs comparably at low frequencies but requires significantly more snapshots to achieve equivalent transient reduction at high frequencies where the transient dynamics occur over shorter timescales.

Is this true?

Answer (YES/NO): NO